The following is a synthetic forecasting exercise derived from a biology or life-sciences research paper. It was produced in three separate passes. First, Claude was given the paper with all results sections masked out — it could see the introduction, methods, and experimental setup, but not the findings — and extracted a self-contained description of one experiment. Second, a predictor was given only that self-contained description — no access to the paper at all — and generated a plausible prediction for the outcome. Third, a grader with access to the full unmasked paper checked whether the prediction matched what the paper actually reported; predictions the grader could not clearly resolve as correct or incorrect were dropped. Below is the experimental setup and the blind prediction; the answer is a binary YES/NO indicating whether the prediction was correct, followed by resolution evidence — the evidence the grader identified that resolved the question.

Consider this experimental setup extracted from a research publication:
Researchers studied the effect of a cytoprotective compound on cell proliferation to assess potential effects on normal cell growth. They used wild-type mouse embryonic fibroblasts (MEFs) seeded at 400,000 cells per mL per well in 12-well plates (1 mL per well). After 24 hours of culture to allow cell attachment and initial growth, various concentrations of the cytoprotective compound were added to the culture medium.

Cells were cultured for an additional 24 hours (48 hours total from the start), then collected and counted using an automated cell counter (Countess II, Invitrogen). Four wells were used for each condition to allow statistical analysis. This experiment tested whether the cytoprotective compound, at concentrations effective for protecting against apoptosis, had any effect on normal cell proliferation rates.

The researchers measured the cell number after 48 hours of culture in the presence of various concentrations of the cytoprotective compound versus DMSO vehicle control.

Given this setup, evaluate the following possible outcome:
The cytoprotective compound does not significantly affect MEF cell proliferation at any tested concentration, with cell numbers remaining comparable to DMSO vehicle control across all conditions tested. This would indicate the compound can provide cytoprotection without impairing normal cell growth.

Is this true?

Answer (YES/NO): NO